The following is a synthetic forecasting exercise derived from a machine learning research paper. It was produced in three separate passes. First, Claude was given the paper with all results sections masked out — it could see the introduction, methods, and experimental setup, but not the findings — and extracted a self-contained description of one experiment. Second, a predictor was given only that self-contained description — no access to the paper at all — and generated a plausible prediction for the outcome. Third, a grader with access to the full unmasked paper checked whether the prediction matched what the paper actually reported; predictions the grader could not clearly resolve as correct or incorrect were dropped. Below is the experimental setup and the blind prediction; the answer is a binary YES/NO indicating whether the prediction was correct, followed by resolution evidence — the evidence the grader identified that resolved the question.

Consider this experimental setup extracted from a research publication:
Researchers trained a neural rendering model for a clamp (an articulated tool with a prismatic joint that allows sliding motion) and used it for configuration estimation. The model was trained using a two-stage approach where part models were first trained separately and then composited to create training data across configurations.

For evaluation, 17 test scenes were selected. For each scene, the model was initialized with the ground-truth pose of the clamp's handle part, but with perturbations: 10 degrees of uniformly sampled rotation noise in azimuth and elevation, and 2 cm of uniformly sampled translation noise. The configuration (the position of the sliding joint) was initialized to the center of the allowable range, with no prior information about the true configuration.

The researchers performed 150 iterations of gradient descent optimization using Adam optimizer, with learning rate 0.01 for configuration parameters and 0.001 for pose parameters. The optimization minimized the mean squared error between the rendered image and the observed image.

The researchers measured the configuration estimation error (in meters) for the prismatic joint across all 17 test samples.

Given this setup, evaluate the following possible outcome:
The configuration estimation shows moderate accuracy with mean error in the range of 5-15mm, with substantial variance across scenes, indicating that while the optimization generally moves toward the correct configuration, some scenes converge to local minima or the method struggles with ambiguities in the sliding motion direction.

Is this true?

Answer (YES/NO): NO